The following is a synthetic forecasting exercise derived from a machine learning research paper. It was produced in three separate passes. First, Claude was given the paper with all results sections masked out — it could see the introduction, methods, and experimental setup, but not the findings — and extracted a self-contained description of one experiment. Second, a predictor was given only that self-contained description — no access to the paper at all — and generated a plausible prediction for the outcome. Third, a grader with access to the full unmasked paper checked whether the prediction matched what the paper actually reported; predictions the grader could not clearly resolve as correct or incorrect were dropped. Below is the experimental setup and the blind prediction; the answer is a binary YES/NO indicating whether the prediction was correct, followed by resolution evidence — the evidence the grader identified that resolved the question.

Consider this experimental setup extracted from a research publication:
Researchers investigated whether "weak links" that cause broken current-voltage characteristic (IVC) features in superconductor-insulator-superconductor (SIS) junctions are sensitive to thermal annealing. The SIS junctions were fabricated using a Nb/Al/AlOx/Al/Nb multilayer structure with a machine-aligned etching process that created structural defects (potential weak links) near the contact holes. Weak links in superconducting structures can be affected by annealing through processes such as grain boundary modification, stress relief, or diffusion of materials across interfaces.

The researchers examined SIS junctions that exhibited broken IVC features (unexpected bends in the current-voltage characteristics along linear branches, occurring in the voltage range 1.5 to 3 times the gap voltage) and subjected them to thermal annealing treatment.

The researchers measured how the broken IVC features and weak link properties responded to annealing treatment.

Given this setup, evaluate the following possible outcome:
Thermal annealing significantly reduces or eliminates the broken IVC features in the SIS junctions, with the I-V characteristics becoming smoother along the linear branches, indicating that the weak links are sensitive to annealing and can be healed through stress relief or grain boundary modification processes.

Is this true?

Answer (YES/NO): NO